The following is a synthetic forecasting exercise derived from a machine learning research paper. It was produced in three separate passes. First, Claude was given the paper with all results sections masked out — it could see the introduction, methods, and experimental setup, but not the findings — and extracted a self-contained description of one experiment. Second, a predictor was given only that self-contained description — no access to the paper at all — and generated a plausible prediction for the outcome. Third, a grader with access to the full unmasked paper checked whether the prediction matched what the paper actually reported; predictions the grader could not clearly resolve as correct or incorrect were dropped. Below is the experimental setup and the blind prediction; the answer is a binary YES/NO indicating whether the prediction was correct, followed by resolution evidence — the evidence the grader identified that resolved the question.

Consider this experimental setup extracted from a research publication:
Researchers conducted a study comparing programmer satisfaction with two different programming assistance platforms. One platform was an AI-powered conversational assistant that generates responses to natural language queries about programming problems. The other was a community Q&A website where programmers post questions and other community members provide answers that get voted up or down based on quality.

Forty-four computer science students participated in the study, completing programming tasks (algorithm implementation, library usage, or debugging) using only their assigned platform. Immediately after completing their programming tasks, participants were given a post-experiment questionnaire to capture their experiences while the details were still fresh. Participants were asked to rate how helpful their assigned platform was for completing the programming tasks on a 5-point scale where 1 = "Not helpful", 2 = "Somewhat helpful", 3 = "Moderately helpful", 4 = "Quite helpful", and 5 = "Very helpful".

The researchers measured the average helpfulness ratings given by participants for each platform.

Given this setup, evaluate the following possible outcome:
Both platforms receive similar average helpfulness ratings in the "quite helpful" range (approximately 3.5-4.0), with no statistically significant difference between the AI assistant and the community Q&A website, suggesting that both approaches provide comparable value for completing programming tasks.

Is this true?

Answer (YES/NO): NO